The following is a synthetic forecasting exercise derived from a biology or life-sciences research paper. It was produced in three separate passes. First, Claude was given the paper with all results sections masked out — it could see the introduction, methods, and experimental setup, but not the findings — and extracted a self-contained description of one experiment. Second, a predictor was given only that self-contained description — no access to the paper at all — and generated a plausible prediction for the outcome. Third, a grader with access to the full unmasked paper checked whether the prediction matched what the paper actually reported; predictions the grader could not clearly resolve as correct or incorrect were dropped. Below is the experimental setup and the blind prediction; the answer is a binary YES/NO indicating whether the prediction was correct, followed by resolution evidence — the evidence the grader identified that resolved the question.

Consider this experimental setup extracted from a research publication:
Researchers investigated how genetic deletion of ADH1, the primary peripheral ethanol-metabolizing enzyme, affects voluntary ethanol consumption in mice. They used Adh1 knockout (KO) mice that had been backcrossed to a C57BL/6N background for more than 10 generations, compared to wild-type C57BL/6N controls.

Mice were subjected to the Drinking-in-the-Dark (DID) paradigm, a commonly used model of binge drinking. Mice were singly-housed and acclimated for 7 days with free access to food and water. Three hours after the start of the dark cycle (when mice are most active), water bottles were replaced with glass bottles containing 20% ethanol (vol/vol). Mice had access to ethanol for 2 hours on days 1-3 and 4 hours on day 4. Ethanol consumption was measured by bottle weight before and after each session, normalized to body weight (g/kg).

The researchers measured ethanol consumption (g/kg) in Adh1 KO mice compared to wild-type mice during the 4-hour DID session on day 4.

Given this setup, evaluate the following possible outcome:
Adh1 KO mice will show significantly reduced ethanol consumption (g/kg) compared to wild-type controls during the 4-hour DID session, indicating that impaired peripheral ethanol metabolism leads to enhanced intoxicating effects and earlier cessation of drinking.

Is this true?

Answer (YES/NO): YES